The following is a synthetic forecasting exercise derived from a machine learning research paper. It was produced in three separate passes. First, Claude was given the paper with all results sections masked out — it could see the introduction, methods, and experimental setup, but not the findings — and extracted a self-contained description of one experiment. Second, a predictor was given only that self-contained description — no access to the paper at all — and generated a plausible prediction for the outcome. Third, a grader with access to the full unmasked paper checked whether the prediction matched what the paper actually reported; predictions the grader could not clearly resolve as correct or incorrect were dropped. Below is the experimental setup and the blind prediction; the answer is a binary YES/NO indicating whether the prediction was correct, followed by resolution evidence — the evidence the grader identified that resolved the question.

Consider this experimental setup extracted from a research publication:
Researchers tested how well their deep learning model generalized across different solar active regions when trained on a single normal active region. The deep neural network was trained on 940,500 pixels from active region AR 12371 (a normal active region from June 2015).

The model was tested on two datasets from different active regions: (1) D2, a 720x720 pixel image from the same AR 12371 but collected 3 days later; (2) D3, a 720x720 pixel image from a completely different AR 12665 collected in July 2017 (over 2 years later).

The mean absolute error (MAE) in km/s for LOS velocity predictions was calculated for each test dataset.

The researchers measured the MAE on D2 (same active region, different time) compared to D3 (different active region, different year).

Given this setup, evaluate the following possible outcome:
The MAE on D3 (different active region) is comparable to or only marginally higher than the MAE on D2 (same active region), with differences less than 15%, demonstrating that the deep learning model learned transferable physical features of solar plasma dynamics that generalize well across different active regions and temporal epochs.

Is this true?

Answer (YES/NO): NO